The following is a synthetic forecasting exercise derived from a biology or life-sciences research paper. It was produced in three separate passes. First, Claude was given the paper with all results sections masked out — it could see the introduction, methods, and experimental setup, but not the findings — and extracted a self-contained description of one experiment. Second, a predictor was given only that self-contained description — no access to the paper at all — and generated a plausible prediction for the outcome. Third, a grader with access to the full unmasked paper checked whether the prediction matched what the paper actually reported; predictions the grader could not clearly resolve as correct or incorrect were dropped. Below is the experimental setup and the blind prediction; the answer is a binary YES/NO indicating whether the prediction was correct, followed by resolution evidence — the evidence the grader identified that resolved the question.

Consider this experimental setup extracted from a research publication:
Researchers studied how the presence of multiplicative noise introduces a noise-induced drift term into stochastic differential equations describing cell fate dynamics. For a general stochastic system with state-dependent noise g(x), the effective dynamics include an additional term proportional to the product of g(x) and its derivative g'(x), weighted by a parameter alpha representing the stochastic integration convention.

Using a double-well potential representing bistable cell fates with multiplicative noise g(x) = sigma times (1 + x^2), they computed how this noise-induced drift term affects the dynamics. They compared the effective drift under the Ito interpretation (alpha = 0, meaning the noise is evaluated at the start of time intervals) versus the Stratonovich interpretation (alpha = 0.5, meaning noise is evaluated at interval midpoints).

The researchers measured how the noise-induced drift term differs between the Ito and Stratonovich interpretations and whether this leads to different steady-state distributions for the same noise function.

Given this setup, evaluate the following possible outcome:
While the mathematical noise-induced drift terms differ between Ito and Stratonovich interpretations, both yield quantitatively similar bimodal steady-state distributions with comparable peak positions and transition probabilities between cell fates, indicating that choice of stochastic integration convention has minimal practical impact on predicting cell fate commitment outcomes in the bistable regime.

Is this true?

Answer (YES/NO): NO